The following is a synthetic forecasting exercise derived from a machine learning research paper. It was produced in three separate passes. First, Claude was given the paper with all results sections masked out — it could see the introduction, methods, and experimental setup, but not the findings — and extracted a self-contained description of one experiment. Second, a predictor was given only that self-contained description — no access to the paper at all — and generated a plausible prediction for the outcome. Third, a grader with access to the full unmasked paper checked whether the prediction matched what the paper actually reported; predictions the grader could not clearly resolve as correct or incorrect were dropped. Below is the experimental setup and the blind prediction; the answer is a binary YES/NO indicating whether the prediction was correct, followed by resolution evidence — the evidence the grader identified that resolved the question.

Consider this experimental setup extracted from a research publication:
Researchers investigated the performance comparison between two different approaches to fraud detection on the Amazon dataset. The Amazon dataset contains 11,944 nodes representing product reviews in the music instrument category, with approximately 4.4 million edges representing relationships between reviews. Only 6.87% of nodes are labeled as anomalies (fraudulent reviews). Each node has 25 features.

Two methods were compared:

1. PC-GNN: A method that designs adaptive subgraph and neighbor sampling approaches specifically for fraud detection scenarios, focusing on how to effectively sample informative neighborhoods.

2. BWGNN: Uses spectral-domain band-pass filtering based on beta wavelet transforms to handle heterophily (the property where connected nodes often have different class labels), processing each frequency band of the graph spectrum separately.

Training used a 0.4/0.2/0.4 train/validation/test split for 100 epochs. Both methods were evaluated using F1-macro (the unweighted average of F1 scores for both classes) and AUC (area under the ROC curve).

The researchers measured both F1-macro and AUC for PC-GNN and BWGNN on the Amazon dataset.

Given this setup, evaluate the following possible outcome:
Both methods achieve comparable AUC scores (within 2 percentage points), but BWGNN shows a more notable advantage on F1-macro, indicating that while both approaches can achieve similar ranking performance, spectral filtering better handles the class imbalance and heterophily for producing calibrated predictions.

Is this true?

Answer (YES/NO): NO